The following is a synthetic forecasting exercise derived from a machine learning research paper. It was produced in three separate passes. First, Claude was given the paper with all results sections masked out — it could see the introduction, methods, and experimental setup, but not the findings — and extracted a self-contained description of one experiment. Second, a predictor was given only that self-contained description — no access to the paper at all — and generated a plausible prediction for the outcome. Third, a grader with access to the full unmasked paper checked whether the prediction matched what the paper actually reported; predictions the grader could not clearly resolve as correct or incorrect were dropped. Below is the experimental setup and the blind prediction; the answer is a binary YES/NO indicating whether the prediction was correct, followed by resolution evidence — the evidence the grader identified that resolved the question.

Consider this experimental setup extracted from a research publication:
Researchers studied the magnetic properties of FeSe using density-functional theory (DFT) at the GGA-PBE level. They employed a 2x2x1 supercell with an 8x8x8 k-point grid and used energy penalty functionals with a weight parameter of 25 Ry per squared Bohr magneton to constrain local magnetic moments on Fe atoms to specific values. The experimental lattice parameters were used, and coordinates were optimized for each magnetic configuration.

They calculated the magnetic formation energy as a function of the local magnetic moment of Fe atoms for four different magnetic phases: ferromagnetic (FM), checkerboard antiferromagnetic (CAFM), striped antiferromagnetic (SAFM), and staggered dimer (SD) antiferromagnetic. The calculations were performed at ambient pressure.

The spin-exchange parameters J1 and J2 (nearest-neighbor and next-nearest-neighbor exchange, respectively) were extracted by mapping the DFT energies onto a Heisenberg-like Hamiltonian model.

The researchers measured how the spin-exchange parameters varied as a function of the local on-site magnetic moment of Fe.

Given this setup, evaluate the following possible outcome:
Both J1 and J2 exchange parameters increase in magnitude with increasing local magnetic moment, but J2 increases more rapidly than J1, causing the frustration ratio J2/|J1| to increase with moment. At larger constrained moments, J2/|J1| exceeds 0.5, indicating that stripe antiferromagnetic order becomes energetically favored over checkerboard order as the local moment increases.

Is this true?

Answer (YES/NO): NO